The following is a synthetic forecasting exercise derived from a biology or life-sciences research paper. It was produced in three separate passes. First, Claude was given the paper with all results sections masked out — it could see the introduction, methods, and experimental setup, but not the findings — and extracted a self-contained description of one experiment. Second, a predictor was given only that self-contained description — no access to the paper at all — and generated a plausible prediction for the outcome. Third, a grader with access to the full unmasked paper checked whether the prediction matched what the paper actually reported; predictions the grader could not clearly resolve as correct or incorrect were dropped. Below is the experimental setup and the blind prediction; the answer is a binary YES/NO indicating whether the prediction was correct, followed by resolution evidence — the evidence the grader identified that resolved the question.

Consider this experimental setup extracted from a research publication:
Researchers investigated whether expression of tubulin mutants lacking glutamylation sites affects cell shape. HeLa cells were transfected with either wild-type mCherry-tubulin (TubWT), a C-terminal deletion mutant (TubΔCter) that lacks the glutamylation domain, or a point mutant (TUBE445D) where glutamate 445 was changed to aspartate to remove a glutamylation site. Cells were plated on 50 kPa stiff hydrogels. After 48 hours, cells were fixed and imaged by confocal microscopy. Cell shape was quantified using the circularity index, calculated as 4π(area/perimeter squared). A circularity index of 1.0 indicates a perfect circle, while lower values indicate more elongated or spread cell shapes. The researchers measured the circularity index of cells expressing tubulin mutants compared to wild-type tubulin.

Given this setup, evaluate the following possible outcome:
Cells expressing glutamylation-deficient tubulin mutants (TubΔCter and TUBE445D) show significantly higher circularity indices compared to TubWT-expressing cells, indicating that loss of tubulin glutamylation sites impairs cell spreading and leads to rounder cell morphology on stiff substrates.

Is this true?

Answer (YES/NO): YES